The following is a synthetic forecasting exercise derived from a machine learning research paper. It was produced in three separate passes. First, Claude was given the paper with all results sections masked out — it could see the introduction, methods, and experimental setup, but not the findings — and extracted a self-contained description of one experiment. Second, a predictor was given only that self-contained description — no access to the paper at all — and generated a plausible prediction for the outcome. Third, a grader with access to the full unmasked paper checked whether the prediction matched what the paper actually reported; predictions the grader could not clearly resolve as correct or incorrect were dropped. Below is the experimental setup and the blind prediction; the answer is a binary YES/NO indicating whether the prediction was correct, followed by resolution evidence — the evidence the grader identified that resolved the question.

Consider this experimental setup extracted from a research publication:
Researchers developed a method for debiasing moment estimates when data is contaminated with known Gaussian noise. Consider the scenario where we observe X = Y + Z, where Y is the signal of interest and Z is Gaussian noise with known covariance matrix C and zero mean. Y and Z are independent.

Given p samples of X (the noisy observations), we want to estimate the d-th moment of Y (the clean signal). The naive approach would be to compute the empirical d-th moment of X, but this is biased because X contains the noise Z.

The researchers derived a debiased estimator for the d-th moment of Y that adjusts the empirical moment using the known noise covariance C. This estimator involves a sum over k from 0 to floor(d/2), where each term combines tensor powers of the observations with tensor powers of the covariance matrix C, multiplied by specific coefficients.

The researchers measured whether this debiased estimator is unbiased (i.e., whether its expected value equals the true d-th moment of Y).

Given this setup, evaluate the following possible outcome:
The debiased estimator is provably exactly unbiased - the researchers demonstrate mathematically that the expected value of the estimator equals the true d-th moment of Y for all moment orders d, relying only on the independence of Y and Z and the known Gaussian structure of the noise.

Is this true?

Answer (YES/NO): YES